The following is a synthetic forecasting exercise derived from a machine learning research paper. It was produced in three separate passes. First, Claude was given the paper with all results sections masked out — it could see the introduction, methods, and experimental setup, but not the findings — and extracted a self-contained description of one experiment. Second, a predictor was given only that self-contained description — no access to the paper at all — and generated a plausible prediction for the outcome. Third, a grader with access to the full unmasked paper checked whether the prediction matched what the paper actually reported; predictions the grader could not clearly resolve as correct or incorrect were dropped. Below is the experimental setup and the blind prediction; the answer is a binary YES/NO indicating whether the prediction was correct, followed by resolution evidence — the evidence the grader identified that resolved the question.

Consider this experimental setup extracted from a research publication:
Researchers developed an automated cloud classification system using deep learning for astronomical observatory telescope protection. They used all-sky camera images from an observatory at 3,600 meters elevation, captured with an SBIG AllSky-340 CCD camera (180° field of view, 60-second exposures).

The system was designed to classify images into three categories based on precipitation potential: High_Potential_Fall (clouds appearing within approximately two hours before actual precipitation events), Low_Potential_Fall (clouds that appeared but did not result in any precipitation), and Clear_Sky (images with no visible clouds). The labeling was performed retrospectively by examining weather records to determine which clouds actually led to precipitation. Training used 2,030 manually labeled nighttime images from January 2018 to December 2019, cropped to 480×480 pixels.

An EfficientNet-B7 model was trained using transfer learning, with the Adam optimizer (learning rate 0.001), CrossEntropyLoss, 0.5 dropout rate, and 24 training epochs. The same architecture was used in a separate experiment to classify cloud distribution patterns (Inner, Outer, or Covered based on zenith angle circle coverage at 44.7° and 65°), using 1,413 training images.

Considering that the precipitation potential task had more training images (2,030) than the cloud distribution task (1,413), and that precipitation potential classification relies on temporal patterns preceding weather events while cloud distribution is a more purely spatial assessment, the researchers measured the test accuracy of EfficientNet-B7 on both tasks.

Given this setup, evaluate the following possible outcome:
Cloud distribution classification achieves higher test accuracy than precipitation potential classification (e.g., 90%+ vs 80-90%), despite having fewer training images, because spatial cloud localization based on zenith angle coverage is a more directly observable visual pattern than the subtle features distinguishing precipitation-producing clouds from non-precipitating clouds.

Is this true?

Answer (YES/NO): NO